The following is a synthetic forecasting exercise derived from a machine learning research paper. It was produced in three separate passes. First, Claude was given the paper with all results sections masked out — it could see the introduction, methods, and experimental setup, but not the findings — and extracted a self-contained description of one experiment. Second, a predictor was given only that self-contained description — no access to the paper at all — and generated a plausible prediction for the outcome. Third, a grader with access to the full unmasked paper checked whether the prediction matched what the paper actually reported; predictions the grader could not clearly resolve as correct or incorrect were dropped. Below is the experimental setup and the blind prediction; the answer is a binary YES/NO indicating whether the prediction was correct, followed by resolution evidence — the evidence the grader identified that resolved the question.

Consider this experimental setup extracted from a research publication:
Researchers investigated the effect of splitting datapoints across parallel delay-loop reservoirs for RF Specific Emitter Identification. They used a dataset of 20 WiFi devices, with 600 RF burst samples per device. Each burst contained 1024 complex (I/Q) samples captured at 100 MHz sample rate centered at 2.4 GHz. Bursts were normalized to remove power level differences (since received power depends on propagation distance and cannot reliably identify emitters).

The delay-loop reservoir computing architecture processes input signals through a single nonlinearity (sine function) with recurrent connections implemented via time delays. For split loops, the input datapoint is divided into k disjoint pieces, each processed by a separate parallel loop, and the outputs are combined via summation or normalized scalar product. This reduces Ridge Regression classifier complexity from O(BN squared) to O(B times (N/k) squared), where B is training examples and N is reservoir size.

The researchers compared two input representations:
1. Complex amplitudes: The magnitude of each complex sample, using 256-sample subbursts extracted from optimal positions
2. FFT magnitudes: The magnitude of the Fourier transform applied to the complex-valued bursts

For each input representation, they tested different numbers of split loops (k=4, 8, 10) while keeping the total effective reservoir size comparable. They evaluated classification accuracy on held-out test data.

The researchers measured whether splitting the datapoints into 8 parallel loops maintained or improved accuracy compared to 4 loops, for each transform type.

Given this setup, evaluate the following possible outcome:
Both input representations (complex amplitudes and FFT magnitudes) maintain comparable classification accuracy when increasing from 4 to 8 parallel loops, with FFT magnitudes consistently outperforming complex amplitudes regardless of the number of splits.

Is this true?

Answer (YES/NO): NO